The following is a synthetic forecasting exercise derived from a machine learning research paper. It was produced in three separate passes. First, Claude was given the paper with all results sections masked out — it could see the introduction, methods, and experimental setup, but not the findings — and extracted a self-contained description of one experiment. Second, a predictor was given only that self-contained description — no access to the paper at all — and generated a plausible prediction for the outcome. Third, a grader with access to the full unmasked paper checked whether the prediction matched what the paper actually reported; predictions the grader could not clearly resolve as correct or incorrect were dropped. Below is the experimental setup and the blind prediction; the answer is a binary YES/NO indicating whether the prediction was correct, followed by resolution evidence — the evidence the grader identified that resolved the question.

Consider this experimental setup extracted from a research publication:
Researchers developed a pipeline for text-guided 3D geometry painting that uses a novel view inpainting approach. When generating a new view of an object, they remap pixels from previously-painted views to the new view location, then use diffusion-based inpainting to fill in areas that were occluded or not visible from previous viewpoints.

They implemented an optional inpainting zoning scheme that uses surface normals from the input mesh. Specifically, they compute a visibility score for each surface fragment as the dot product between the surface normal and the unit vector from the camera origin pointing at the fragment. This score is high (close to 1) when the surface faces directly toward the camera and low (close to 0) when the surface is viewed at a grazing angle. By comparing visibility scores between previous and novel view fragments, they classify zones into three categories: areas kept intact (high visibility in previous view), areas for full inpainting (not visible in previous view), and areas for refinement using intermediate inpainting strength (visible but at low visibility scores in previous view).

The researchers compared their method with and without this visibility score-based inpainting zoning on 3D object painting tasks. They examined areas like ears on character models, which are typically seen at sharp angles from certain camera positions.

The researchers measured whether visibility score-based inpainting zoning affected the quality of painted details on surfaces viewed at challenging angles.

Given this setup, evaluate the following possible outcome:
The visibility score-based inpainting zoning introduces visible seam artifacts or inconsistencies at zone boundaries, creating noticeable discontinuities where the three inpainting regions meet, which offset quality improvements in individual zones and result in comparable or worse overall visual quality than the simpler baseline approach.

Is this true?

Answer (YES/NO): NO